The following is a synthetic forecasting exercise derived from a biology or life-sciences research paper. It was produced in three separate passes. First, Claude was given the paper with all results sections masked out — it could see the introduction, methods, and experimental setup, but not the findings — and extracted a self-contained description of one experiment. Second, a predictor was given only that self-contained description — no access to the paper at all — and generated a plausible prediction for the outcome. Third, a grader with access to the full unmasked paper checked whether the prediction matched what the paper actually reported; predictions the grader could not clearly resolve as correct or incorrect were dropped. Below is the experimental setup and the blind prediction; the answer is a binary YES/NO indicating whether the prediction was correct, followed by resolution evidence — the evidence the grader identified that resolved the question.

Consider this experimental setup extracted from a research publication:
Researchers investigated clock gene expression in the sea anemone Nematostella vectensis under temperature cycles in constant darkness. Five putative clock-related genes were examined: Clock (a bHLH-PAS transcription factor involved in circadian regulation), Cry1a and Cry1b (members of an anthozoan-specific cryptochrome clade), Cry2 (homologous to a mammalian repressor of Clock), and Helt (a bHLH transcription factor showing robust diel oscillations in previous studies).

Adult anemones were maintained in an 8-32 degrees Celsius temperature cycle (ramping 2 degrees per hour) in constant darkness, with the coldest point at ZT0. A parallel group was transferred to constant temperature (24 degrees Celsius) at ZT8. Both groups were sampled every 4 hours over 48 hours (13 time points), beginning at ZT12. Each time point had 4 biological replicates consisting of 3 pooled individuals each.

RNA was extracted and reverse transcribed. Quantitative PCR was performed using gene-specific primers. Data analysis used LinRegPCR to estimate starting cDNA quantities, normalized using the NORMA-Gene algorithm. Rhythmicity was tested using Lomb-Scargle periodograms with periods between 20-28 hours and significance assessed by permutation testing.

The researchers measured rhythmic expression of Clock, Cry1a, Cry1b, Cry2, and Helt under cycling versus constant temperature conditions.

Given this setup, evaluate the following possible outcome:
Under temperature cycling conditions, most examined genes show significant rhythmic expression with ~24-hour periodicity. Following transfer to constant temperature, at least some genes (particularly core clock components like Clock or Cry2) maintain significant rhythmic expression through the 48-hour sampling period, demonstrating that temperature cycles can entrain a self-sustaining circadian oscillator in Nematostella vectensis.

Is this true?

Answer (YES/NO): NO